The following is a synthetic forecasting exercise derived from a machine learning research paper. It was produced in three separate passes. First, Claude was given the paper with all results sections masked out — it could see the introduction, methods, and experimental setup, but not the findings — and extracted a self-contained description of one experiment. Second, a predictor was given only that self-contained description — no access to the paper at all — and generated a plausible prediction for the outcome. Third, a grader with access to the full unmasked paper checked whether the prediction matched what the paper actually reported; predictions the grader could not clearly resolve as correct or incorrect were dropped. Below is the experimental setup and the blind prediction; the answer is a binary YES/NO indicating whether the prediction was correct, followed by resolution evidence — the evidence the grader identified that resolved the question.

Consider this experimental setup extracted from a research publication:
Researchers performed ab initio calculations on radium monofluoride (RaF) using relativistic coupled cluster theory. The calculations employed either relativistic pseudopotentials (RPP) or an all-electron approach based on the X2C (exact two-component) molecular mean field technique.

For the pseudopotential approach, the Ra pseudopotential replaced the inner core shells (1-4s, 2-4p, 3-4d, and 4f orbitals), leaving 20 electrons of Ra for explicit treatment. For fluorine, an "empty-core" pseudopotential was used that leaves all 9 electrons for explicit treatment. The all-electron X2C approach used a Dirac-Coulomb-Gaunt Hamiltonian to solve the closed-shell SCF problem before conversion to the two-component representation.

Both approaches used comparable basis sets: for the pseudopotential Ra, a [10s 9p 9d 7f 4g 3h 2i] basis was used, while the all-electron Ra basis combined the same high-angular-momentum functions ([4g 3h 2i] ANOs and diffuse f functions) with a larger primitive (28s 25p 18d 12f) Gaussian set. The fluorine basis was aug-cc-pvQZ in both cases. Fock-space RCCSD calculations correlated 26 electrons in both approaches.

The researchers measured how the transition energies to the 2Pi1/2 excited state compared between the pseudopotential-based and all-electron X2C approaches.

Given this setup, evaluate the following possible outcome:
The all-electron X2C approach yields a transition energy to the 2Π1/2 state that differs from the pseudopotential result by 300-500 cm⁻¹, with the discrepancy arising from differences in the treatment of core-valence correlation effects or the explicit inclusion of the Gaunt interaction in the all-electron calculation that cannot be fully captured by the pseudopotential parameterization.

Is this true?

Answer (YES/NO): NO